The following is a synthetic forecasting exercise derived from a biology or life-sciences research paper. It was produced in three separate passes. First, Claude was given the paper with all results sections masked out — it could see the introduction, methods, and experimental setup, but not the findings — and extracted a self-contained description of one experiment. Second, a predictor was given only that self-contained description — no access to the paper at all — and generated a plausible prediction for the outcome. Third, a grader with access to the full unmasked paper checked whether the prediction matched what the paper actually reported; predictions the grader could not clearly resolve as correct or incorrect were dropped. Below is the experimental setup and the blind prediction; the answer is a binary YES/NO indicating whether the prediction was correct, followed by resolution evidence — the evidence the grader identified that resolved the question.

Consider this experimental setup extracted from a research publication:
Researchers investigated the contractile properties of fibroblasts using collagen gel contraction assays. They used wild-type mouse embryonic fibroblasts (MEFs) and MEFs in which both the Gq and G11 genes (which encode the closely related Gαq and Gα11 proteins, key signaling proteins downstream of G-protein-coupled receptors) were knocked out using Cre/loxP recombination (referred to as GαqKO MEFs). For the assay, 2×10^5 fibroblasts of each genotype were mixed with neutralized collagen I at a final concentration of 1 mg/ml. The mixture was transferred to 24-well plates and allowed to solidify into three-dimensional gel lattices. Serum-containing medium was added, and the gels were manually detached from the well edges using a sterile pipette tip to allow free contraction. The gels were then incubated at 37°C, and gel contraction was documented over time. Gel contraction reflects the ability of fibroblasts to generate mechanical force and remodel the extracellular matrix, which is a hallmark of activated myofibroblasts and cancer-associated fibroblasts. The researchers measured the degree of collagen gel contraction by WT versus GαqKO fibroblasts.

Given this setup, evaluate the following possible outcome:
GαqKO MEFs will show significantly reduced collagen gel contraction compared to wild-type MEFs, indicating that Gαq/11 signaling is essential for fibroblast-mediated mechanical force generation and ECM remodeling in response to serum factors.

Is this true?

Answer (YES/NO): NO